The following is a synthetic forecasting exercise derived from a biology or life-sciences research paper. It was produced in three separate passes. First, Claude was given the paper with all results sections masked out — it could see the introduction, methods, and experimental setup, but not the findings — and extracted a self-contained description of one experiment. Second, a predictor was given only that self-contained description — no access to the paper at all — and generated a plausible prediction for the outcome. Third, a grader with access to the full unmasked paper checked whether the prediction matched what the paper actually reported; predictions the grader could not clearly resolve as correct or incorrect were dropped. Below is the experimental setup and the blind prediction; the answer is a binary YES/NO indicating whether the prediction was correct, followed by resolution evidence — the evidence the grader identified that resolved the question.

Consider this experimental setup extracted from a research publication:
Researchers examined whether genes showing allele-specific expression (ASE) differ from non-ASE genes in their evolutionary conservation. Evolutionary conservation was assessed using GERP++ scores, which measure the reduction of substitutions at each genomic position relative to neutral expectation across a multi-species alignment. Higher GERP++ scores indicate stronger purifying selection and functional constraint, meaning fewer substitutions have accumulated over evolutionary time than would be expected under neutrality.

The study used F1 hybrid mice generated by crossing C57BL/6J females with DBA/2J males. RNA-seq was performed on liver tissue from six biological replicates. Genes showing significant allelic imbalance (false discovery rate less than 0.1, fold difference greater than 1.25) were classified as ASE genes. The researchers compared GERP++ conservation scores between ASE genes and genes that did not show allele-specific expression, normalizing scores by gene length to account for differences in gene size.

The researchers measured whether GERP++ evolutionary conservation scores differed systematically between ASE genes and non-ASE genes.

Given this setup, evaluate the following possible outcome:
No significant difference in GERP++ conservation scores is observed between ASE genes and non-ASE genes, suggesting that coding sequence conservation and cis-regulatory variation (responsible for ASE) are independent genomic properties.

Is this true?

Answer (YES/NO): NO